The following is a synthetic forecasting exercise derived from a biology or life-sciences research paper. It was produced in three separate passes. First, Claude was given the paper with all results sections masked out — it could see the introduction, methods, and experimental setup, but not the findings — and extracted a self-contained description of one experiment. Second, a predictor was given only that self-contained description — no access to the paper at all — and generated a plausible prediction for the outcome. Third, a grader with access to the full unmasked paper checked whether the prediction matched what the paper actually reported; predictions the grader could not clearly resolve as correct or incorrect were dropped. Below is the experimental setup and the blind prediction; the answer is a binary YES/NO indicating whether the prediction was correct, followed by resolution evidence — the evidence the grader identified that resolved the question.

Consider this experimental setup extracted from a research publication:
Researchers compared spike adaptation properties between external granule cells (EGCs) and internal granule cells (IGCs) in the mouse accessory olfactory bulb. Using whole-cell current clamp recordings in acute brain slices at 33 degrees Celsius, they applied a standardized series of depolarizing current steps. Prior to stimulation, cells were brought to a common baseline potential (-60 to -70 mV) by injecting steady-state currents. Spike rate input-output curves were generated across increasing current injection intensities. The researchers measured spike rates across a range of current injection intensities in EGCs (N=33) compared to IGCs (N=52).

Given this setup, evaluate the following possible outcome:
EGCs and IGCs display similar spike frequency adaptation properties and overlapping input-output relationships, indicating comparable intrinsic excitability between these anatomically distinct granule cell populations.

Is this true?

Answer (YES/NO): NO